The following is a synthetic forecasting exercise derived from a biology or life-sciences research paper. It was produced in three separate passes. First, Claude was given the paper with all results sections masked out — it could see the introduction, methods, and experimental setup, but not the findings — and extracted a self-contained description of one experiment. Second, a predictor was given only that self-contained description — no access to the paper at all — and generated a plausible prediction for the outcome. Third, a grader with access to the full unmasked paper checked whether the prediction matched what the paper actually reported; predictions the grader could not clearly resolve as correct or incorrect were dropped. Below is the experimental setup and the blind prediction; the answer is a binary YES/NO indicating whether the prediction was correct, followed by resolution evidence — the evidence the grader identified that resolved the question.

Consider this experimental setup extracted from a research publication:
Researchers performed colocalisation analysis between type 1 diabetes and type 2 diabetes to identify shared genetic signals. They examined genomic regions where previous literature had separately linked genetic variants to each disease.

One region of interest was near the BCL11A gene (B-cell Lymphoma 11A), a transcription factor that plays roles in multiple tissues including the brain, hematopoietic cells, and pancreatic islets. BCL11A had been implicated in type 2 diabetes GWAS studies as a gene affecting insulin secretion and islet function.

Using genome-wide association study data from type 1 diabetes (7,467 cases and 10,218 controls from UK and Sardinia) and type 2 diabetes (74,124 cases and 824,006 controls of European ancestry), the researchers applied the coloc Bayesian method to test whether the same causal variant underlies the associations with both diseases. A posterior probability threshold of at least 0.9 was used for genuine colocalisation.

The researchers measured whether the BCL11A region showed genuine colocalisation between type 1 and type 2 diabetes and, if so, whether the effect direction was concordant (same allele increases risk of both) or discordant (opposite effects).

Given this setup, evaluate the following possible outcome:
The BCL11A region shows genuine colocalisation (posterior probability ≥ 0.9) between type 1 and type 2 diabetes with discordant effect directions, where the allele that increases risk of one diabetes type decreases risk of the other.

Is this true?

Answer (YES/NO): NO